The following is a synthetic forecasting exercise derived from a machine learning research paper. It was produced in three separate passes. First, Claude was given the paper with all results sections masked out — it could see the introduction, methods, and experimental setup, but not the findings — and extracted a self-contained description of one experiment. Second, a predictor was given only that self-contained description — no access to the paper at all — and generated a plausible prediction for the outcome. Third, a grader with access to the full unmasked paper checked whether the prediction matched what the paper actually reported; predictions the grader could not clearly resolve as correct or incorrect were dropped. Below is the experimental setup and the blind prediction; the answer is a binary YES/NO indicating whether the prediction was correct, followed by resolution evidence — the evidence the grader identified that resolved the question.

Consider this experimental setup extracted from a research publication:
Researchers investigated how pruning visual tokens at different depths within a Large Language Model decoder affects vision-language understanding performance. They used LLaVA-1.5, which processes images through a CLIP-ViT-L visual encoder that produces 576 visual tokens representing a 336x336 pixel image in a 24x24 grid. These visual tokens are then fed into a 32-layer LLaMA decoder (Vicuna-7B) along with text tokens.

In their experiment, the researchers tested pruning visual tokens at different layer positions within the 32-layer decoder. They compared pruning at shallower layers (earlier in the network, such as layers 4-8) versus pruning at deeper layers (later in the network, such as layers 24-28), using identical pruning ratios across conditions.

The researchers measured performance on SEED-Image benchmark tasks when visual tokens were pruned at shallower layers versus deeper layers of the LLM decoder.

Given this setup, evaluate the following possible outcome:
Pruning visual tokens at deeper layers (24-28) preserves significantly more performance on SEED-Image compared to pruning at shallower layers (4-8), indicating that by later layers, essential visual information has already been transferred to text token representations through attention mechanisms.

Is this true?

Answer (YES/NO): YES